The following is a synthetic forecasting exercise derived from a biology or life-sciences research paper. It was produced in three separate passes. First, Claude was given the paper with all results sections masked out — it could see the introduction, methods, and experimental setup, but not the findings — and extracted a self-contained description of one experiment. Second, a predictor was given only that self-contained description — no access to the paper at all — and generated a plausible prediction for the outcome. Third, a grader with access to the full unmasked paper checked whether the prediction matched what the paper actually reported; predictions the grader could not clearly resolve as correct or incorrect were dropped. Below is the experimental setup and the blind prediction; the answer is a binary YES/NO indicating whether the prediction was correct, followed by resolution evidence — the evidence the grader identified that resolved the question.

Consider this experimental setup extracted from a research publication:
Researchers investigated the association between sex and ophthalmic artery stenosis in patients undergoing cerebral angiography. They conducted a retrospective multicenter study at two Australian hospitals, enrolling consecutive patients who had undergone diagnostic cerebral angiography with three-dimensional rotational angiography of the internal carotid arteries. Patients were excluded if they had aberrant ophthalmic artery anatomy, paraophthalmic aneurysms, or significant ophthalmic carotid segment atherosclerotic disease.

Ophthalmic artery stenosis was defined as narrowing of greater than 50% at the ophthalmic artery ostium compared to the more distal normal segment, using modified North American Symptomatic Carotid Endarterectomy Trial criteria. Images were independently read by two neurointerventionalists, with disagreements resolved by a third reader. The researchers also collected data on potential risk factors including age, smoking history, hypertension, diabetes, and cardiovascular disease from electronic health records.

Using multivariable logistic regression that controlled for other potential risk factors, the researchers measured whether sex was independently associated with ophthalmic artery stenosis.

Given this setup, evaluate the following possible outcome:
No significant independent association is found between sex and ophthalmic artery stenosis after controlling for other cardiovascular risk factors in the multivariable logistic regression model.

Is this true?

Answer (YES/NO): NO